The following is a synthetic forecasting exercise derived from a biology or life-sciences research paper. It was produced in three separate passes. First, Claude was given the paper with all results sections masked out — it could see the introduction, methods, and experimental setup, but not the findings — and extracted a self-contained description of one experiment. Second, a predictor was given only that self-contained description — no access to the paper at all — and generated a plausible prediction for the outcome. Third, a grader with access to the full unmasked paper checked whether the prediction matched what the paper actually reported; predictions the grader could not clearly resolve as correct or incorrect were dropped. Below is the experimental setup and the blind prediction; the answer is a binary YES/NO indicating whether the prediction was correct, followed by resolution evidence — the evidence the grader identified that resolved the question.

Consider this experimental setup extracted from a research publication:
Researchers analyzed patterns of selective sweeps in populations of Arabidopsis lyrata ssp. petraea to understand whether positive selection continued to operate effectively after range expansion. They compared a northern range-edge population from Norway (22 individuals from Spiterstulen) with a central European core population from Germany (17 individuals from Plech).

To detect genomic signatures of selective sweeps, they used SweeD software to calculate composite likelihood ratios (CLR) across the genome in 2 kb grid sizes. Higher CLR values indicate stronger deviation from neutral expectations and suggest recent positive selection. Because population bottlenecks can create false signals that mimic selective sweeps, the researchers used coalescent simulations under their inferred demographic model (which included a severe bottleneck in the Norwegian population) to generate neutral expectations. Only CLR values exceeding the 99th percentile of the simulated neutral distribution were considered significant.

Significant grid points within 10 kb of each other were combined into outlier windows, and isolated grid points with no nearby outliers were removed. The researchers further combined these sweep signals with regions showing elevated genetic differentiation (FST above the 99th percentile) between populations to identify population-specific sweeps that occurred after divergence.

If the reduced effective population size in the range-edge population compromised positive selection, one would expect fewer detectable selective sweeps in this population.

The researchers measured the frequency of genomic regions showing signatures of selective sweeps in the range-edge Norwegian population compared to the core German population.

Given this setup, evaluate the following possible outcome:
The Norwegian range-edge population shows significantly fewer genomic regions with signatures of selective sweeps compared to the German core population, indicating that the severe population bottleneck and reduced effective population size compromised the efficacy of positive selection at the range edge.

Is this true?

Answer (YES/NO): NO